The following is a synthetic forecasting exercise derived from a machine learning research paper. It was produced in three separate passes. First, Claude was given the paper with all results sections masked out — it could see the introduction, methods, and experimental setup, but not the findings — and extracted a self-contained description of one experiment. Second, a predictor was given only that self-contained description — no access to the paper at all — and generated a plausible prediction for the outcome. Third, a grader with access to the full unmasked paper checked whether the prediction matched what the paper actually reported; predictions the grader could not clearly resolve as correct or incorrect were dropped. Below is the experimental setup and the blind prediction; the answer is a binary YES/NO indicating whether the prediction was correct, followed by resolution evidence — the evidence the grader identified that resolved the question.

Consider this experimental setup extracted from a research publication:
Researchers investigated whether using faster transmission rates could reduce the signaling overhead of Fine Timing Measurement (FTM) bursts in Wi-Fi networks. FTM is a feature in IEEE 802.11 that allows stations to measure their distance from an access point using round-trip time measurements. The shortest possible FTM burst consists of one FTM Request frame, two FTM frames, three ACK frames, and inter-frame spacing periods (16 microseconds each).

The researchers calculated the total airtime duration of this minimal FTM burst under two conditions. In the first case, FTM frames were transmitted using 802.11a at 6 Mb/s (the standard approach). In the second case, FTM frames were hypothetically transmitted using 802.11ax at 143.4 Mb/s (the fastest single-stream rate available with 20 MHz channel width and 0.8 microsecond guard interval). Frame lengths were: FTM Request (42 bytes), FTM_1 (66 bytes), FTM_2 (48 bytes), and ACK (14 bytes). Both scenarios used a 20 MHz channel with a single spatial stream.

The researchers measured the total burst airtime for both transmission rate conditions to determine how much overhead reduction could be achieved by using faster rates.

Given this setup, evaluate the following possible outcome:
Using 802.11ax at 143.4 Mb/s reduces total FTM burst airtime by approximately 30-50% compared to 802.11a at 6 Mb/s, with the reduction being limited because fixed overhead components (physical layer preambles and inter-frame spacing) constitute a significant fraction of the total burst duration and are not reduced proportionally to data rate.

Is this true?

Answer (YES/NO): YES